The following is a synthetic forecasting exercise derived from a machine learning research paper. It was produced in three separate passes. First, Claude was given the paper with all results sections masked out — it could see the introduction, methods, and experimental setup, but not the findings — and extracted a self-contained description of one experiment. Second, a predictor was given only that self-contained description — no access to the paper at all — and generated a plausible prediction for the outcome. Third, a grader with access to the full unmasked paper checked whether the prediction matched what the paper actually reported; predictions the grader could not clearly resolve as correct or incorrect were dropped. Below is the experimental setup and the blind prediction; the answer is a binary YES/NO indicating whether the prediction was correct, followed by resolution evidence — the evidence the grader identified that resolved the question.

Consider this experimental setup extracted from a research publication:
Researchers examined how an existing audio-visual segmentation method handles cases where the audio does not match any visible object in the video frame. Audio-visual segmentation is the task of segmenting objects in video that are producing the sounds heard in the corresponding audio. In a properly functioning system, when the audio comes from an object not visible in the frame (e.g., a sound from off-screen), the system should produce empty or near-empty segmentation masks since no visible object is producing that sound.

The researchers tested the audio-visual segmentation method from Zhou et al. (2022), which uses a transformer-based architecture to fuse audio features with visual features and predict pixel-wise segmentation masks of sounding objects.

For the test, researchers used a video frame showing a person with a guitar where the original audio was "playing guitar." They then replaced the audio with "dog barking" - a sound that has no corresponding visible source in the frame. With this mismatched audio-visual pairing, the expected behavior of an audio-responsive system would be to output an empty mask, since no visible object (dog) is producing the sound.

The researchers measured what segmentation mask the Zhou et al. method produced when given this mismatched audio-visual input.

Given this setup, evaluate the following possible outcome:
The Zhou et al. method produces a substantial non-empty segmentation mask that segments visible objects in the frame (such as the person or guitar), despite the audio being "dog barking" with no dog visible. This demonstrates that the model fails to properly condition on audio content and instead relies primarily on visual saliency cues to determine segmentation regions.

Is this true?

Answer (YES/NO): YES